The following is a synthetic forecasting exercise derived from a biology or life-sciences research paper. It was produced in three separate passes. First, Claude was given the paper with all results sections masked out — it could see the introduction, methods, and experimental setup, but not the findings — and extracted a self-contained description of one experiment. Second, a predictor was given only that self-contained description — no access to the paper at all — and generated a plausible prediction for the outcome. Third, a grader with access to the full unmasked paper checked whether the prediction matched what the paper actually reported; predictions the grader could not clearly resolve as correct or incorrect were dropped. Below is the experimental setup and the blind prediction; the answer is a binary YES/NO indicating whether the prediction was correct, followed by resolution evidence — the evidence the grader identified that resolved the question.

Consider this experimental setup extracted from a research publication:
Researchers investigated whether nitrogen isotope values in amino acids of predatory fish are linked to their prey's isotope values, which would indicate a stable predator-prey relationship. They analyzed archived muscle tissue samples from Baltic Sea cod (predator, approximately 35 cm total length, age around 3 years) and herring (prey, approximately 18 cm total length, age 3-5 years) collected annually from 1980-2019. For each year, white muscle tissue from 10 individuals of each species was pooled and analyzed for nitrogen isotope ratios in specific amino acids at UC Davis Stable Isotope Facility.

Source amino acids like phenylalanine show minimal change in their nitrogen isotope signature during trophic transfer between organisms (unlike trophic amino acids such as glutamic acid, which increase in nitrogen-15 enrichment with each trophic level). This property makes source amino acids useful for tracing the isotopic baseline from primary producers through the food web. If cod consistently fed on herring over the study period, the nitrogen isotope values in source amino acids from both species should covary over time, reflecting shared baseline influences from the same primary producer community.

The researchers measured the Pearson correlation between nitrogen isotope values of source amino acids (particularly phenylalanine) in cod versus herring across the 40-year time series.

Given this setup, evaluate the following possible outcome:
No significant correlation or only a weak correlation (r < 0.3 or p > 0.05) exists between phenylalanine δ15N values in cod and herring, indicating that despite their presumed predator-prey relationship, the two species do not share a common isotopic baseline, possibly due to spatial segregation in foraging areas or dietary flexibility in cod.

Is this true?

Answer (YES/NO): NO